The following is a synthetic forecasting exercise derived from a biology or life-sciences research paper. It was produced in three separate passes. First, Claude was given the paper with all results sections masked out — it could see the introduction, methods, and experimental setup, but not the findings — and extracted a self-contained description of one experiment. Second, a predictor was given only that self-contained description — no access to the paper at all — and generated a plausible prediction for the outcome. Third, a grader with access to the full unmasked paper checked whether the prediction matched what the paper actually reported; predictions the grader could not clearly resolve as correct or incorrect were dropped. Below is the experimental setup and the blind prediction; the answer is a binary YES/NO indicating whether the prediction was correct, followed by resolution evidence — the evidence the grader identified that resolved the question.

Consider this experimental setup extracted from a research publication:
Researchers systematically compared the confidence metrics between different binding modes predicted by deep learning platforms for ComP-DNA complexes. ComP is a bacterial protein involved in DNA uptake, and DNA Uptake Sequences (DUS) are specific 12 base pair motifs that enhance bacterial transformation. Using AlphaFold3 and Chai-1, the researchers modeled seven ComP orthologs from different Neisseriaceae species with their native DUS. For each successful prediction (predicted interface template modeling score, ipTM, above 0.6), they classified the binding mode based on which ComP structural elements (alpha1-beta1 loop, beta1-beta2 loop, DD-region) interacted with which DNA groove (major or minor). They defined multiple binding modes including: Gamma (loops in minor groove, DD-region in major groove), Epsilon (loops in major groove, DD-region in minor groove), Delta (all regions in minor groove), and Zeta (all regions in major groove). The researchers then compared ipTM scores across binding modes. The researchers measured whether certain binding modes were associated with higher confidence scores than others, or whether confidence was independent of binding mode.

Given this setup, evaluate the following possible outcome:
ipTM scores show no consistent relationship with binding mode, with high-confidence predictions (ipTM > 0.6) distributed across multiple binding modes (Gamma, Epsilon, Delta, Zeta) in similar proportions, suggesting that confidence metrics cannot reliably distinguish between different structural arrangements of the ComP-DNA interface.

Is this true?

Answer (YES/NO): NO